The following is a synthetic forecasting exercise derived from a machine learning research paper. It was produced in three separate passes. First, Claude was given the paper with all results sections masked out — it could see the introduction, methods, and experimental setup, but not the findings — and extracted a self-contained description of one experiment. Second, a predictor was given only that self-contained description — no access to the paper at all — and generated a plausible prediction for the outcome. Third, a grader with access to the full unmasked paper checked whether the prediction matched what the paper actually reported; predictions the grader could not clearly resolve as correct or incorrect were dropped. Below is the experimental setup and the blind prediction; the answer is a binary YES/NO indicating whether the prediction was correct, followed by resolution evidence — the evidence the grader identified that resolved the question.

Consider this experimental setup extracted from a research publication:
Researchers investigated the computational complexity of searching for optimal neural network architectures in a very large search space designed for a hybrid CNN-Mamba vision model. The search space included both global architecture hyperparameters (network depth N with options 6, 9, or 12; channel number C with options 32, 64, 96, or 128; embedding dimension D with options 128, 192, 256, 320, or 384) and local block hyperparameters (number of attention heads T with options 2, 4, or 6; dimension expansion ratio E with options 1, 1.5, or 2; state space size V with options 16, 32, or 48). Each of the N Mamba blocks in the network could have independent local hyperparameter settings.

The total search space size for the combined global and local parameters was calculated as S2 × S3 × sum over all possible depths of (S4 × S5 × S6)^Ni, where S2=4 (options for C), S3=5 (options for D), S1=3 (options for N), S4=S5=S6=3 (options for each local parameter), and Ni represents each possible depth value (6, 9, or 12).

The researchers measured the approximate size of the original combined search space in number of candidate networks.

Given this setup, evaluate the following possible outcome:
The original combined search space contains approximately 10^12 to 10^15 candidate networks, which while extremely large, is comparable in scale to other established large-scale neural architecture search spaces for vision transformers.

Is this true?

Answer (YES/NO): NO